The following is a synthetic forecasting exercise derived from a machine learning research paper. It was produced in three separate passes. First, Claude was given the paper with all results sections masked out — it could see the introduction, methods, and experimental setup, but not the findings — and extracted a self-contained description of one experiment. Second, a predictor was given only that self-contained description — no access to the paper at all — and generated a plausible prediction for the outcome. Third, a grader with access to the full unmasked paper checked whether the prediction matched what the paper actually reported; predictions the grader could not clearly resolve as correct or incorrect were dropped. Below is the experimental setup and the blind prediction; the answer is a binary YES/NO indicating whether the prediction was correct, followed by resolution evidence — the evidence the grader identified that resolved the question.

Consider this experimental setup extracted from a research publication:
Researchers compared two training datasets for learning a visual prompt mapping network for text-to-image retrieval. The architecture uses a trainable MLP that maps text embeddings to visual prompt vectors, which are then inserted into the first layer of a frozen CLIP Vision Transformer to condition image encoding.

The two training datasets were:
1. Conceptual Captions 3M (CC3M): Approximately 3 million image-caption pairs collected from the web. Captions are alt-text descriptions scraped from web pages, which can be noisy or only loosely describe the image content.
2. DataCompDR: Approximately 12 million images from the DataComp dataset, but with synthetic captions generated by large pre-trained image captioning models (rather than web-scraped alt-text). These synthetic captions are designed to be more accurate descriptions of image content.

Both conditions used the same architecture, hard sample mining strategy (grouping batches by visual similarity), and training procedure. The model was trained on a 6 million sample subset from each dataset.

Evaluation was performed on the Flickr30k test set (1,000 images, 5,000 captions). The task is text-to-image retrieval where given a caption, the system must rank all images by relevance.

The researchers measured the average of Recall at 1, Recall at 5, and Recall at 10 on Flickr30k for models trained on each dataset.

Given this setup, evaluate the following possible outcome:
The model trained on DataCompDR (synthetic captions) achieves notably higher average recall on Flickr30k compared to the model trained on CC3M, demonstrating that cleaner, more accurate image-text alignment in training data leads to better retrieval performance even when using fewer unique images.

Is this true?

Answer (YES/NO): NO